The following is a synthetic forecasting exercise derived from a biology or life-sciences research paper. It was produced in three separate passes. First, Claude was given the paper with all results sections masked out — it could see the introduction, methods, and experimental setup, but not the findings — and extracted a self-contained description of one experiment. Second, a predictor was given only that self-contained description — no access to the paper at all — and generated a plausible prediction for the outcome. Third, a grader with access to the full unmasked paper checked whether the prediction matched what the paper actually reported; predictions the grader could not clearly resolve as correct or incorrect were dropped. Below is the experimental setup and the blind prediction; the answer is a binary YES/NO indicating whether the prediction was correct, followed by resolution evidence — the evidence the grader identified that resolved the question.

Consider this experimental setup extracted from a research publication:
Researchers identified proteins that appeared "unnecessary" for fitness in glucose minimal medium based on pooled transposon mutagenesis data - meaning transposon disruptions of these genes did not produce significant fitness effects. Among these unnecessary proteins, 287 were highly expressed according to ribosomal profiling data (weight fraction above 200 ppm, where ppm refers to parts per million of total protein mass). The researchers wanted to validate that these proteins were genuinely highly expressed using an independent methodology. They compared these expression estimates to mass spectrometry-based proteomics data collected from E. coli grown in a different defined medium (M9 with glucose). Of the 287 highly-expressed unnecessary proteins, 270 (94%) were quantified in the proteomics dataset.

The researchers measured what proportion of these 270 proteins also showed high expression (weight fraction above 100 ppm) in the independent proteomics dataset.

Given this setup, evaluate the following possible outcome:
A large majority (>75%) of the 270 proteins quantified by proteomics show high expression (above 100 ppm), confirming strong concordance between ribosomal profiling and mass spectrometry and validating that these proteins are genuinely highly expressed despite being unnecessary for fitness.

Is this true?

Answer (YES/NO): YES